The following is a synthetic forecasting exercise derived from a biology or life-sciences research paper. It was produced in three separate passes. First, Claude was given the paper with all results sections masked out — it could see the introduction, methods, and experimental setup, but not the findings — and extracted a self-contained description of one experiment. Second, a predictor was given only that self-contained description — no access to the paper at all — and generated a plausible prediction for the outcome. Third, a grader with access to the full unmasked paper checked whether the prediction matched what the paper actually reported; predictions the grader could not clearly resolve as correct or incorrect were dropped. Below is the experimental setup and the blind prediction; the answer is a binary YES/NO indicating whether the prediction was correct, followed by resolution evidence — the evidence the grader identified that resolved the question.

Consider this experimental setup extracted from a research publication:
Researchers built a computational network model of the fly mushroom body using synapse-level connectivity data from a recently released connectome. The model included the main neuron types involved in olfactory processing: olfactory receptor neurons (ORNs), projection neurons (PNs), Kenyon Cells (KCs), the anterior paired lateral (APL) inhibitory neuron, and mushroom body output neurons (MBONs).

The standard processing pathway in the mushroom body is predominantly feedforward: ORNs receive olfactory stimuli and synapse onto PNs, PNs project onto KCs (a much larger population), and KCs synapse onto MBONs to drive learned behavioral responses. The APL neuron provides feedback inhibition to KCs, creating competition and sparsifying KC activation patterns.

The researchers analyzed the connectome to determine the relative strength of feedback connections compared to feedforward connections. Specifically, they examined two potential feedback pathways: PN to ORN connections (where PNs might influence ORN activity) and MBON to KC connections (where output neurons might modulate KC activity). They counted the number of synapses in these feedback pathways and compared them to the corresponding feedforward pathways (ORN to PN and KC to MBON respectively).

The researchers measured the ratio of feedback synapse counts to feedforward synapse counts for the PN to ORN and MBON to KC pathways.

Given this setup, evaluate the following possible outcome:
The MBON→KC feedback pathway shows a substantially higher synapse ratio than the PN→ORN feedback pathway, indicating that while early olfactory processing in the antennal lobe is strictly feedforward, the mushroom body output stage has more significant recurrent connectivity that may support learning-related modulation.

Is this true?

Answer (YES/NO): NO